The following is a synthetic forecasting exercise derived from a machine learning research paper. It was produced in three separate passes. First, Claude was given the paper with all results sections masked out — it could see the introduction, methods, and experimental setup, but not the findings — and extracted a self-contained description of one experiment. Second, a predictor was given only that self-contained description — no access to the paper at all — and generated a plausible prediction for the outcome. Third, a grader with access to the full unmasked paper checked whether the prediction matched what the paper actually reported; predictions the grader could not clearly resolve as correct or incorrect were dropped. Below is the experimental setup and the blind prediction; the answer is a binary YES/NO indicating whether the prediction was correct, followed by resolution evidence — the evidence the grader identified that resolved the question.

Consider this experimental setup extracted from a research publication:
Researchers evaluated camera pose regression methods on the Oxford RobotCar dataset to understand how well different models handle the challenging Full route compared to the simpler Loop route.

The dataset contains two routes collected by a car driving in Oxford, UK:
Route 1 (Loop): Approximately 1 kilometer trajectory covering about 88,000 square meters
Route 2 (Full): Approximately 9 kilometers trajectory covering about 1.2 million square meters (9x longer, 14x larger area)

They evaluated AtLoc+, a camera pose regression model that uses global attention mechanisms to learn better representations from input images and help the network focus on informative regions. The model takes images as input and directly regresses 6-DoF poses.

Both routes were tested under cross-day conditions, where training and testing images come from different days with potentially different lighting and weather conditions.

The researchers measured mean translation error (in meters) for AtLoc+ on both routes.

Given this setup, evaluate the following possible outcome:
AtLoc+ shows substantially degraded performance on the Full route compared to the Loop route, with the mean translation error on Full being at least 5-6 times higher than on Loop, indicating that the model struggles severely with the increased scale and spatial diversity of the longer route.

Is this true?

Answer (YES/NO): NO